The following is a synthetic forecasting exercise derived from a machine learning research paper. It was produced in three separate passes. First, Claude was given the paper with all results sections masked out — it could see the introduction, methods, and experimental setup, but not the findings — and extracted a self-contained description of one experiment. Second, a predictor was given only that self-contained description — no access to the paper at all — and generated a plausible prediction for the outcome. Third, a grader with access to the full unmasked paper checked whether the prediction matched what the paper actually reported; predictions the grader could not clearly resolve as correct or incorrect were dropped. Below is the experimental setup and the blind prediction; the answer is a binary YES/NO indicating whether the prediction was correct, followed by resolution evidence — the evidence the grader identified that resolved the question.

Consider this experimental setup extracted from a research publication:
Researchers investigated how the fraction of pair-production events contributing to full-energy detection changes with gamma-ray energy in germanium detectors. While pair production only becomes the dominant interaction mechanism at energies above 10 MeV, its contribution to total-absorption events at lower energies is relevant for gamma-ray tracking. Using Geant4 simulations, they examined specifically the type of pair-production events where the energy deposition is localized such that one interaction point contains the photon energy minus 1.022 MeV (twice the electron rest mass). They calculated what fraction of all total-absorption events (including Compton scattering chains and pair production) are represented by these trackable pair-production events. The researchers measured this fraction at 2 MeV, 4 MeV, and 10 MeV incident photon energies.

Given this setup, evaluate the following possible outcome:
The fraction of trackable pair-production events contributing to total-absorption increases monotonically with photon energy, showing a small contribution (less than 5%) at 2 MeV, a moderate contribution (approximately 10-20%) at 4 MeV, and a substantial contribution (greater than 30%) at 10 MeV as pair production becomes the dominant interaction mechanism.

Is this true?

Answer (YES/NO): NO